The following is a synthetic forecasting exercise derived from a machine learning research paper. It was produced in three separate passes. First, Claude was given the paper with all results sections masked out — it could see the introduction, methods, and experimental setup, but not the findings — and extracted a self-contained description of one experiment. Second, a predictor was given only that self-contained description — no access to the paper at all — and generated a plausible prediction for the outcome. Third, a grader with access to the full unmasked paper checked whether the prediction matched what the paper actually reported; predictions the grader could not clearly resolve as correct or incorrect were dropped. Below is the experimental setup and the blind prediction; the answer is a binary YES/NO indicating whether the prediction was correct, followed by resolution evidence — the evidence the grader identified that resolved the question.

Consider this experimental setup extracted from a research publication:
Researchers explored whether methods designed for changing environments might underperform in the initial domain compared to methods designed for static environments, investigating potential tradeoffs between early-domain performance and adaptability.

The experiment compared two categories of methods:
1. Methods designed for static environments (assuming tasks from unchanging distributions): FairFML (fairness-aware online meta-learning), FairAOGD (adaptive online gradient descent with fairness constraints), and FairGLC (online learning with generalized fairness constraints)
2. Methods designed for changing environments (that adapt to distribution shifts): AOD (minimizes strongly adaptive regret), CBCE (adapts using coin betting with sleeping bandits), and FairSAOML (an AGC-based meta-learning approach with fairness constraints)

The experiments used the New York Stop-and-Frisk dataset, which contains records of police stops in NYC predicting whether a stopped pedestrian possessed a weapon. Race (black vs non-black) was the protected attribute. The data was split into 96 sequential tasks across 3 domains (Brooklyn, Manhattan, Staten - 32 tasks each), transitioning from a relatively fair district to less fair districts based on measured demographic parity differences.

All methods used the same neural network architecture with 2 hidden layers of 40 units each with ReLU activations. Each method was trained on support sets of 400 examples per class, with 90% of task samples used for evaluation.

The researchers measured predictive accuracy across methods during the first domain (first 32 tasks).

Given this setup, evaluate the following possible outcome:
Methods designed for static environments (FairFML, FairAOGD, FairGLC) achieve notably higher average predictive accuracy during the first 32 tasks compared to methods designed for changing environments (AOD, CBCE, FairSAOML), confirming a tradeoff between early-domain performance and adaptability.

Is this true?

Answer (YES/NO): NO